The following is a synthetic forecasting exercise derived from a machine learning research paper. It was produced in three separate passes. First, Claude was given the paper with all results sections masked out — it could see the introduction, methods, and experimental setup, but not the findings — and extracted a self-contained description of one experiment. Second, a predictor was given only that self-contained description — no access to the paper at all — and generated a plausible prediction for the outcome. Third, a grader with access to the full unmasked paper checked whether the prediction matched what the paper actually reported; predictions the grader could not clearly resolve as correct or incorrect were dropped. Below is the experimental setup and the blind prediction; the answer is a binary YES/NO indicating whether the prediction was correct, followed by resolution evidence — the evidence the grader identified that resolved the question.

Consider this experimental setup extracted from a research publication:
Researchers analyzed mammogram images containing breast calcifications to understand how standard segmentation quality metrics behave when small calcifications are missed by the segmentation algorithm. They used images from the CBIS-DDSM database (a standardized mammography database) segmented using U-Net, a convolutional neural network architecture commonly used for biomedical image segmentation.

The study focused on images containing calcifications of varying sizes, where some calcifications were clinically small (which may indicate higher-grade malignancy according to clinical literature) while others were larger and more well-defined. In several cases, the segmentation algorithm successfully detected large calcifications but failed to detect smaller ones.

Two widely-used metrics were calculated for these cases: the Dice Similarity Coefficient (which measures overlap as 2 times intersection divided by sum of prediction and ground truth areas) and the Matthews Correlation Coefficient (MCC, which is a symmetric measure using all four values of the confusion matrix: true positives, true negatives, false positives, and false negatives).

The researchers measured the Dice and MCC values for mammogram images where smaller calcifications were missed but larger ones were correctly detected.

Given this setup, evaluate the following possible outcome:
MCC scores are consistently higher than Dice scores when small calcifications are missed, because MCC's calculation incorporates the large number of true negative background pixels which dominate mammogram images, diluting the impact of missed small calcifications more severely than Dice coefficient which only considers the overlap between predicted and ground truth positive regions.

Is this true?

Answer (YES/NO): NO